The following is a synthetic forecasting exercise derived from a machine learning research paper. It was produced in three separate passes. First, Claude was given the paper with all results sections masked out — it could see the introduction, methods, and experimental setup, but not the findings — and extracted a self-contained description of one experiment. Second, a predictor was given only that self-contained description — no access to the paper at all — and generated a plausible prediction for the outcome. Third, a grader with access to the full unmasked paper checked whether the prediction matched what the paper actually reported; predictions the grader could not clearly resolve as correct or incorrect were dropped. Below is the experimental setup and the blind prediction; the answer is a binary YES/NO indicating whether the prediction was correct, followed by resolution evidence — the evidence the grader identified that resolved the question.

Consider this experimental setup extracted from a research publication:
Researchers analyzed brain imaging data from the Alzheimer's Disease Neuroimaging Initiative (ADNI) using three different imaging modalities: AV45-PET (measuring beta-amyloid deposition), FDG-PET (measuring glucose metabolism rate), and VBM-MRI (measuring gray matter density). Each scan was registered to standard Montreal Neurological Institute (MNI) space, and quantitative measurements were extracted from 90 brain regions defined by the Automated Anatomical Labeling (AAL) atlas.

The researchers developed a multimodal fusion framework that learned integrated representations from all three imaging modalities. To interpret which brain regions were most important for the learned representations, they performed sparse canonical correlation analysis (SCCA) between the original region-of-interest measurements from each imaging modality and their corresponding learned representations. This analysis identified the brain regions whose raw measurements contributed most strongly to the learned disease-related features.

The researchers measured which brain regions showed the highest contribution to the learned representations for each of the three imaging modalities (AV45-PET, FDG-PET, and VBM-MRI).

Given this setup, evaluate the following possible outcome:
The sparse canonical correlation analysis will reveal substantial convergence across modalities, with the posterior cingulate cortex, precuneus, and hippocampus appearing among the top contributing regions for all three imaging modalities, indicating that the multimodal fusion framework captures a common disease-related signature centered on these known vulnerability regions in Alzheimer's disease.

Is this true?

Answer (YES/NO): NO